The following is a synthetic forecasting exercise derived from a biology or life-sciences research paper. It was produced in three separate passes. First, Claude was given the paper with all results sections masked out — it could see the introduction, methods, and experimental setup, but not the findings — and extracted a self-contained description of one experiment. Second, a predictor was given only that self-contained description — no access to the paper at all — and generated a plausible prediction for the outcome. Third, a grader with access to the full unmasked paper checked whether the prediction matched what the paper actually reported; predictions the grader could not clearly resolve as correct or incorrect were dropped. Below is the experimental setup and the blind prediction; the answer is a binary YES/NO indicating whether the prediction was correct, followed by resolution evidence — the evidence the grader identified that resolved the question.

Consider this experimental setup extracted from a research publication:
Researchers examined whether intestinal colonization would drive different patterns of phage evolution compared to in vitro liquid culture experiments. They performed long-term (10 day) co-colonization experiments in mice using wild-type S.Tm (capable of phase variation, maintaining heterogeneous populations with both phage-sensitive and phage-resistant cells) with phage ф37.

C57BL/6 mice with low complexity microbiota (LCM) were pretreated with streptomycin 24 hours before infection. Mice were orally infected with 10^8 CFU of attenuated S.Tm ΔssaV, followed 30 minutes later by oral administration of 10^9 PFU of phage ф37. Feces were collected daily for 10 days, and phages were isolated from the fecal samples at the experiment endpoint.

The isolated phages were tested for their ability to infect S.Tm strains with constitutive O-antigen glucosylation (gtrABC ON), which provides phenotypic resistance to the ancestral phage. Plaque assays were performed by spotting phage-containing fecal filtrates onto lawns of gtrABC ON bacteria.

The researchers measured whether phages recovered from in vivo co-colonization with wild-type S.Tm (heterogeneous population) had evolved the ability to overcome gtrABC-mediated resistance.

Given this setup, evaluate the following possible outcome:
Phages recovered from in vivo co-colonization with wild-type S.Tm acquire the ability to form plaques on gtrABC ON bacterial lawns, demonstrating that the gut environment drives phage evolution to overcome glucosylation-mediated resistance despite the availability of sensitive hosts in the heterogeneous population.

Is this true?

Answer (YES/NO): YES